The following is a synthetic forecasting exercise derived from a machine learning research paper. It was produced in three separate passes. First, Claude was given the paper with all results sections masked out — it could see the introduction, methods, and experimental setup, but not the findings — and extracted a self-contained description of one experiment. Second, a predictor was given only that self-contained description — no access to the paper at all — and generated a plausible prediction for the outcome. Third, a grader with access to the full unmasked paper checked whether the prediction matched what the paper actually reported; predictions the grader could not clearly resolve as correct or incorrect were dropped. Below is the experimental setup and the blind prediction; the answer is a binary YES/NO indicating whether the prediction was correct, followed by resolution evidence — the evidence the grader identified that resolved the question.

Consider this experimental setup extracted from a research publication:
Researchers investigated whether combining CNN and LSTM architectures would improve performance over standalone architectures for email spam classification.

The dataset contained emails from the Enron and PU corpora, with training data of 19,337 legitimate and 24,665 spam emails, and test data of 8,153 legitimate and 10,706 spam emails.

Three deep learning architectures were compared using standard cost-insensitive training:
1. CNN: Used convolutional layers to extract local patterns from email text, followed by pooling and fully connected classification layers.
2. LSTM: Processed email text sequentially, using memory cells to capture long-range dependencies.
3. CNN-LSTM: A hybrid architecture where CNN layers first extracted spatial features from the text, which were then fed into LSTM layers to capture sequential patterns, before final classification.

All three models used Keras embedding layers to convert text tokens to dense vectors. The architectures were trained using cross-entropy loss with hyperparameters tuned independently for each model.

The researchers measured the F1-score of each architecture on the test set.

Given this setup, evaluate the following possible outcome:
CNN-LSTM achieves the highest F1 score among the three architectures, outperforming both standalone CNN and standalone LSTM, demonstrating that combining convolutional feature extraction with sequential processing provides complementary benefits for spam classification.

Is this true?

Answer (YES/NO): YES